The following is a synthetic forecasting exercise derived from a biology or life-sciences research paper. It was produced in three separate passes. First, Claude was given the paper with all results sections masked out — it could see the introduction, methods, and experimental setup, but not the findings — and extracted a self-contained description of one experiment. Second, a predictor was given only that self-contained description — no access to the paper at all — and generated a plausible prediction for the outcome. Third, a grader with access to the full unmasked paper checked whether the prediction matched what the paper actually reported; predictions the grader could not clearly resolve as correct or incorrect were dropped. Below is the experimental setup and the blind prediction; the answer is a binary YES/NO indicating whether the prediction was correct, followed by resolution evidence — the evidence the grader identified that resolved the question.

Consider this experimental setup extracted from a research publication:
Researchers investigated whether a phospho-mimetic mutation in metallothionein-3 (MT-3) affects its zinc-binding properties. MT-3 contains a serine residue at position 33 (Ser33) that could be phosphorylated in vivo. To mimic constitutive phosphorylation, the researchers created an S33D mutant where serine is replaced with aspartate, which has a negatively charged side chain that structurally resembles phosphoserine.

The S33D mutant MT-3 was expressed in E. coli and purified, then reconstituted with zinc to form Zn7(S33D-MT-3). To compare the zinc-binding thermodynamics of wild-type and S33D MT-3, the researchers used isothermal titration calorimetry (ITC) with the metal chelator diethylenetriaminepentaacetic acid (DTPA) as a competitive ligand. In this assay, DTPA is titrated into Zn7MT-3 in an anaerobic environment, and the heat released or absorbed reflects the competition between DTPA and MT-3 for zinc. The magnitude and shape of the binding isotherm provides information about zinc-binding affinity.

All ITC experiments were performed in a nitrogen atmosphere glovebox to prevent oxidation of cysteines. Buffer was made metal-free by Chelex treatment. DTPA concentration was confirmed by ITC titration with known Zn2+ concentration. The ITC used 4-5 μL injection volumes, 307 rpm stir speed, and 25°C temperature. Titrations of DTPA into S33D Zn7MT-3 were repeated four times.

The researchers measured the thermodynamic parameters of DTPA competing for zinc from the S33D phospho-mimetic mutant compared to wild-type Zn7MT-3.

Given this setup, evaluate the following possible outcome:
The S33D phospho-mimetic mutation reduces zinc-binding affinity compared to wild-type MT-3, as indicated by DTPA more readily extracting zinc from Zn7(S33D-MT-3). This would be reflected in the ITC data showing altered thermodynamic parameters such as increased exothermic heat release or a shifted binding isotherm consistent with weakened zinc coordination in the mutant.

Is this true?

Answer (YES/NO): NO